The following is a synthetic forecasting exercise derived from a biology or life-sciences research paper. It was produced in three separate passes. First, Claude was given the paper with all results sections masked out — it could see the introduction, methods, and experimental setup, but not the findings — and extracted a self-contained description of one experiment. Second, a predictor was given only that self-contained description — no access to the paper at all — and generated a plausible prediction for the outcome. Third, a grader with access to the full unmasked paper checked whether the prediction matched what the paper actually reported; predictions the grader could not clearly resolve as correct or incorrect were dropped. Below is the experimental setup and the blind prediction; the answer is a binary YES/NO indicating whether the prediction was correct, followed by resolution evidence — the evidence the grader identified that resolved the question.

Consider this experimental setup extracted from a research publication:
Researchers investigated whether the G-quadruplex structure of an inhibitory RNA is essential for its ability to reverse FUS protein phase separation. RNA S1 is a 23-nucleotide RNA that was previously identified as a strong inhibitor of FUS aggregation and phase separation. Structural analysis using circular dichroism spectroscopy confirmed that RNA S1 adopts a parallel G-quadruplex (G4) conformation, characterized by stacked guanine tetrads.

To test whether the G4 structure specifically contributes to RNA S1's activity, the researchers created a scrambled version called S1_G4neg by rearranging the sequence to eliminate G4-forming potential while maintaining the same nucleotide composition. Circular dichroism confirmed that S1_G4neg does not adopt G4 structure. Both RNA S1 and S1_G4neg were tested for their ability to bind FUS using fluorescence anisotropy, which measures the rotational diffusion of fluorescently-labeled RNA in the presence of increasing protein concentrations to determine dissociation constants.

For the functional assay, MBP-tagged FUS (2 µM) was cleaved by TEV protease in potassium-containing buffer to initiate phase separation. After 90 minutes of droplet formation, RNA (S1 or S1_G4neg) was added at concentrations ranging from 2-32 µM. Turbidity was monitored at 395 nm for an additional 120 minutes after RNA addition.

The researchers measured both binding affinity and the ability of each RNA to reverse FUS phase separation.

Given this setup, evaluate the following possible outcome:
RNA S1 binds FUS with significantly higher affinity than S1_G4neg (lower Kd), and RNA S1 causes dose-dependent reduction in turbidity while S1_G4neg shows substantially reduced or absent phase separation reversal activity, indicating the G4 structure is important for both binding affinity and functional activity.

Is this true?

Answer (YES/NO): NO